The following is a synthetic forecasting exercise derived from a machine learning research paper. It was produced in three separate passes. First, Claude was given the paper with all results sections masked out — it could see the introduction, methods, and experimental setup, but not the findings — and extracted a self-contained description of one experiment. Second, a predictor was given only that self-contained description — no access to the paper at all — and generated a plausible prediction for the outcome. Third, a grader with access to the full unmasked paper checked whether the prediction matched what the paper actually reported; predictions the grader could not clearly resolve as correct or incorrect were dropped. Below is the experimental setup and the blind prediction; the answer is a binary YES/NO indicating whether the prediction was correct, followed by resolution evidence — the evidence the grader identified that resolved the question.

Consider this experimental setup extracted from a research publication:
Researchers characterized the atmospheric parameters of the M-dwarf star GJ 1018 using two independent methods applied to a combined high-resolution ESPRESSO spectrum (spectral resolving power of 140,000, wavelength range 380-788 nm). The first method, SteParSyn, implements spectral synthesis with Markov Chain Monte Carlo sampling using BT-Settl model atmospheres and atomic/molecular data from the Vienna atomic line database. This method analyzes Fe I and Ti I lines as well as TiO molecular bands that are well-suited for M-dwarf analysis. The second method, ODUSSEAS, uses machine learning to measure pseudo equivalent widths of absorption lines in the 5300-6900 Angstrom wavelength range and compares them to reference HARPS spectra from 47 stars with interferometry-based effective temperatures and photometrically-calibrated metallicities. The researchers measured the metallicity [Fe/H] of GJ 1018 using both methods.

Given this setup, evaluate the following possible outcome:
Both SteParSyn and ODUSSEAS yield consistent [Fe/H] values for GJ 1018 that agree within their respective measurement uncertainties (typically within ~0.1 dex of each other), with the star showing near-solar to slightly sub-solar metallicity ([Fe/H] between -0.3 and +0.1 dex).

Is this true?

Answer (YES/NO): NO